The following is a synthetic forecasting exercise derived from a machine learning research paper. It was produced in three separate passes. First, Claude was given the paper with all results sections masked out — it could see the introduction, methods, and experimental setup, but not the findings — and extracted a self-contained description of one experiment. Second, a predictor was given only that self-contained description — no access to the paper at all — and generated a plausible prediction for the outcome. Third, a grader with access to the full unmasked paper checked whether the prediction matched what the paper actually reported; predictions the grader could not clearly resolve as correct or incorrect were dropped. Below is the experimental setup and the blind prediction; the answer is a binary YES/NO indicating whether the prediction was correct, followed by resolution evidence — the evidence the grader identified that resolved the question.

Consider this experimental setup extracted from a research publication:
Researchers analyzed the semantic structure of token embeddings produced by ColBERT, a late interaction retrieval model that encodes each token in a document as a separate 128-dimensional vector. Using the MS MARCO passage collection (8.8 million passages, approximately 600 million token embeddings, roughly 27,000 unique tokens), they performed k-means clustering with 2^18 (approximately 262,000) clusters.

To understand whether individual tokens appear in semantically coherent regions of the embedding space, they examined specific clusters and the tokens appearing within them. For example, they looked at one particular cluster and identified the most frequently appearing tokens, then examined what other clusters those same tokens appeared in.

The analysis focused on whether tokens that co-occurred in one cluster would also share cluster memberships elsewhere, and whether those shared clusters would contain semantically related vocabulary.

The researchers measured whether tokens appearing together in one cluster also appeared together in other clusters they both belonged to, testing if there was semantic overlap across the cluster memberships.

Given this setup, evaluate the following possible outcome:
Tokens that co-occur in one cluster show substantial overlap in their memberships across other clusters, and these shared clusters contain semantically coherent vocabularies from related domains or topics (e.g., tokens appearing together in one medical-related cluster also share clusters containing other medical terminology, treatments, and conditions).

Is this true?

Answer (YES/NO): YES